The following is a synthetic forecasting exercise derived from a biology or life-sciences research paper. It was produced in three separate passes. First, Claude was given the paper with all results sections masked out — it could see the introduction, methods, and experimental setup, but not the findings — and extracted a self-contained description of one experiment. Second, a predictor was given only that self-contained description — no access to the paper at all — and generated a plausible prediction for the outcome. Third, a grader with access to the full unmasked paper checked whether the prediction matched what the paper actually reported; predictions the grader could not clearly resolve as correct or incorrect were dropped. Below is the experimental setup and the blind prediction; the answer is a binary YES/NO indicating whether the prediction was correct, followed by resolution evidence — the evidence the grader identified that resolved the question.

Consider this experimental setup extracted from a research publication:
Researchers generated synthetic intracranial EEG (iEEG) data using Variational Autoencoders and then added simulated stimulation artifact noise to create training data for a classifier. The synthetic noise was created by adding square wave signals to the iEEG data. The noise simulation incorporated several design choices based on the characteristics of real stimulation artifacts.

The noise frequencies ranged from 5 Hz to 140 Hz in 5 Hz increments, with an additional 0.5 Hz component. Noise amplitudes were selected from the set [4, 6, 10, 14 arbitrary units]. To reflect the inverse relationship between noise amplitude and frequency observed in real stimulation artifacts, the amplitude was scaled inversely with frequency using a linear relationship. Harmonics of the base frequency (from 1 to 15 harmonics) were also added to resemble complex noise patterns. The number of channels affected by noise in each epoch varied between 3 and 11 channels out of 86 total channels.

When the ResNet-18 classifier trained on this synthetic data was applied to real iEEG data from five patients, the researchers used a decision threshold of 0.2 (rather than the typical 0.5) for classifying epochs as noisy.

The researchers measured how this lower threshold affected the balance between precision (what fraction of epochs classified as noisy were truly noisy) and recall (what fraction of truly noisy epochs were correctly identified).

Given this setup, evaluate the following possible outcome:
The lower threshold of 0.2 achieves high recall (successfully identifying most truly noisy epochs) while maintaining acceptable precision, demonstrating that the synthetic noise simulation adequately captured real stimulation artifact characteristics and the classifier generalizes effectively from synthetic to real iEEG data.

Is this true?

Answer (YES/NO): YES